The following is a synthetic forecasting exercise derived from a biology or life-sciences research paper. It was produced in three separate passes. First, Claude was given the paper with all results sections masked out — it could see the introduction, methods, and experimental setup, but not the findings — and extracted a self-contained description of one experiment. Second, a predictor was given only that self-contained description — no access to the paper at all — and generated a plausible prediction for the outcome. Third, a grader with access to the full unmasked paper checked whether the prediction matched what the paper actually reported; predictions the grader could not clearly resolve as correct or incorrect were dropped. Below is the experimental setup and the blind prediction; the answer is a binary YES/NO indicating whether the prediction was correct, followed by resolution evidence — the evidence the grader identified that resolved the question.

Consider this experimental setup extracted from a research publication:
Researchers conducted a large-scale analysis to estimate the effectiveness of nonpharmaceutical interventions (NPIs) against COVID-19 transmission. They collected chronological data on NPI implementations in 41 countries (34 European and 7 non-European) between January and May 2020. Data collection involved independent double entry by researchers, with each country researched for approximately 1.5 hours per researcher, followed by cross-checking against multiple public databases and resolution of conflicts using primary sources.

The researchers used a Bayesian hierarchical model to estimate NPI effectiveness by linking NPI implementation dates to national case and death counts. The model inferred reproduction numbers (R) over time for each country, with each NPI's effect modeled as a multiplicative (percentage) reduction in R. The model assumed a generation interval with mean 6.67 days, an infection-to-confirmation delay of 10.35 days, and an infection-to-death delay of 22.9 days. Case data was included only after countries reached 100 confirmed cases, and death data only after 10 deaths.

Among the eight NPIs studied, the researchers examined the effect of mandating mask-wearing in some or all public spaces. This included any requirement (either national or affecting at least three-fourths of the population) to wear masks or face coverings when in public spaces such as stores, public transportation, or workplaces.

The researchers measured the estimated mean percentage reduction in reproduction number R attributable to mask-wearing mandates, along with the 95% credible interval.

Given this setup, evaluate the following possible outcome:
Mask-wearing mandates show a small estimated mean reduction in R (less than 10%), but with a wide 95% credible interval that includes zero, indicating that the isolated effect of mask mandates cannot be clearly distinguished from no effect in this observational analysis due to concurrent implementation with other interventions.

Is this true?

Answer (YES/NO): YES